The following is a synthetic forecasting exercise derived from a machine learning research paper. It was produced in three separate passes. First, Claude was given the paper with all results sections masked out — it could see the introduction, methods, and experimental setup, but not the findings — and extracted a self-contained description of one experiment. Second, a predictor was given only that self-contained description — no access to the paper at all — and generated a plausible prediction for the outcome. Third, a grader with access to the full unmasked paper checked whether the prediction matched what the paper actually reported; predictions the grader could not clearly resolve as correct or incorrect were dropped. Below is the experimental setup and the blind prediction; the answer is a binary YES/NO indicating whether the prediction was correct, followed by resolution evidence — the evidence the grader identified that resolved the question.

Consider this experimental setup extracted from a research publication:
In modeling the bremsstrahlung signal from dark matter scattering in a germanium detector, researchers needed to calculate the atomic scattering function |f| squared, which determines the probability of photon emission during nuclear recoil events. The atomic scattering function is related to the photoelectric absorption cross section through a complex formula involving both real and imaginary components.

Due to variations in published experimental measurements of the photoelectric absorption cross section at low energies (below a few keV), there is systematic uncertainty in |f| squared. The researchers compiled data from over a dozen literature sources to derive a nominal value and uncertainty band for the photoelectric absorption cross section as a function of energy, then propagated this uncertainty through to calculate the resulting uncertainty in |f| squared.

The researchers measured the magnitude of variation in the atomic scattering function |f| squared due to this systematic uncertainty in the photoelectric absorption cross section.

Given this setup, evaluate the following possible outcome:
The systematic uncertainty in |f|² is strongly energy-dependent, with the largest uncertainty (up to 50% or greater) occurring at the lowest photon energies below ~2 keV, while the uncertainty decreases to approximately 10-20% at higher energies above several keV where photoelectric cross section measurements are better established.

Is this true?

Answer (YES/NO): NO